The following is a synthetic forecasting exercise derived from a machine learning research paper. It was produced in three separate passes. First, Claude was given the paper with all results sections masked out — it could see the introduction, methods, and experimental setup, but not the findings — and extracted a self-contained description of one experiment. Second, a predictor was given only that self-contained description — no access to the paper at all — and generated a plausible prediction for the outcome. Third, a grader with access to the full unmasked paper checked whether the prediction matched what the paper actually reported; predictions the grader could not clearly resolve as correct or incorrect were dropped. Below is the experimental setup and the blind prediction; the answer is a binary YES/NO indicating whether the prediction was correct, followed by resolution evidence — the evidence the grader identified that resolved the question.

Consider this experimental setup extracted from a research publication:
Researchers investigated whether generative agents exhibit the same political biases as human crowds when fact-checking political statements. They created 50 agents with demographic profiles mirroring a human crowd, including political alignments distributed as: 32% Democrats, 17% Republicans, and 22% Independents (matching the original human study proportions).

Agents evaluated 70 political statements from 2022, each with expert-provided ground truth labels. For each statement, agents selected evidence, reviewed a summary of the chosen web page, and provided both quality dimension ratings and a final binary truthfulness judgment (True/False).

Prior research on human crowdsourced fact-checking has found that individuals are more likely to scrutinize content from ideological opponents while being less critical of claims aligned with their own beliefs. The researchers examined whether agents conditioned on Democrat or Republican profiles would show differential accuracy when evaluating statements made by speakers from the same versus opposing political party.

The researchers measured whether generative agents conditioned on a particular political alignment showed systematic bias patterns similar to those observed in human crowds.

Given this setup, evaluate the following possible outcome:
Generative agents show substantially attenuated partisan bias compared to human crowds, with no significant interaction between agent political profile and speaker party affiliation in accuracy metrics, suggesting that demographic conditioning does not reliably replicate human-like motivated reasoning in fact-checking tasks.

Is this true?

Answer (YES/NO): YES